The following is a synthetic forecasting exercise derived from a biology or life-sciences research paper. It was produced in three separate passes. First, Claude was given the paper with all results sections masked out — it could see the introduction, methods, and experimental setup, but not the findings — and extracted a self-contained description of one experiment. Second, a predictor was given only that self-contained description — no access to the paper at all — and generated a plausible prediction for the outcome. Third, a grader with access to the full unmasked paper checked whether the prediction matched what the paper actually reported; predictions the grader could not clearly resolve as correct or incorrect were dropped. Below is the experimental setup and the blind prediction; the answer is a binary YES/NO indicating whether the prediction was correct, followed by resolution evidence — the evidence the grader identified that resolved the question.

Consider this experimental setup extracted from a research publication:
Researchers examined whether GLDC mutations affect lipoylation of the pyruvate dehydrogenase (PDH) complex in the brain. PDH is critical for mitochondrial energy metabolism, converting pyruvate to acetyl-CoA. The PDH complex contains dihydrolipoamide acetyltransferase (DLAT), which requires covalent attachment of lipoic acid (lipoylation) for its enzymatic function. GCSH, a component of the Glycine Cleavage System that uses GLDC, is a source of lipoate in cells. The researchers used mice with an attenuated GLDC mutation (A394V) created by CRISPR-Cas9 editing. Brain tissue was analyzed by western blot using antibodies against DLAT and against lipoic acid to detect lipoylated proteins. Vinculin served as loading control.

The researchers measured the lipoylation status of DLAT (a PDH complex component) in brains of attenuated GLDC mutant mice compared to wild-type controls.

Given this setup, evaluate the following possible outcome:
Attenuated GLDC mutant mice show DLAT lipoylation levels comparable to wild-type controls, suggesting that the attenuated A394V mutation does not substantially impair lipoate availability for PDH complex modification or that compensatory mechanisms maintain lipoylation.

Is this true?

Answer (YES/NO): NO